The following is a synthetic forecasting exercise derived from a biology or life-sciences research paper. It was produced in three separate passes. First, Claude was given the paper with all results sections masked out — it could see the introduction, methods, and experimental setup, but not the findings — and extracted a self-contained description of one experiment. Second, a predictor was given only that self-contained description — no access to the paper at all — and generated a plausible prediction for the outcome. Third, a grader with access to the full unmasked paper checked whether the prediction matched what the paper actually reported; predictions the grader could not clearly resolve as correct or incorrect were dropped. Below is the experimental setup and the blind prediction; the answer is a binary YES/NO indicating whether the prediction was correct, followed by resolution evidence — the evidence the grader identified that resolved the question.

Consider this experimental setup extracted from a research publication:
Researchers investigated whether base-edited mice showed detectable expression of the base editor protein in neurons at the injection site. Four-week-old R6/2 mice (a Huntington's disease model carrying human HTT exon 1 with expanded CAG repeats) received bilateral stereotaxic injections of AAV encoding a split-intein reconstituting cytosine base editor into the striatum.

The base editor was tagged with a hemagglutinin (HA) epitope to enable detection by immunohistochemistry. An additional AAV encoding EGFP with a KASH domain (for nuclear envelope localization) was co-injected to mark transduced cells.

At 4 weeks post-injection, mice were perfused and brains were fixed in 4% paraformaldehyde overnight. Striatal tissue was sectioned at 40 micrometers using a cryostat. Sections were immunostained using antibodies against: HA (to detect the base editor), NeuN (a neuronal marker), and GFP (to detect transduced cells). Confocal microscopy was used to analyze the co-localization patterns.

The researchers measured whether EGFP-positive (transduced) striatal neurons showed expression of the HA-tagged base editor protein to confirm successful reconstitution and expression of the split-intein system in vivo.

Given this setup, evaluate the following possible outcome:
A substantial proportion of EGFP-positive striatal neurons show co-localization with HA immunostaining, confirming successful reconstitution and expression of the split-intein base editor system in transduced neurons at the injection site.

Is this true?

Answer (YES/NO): YES